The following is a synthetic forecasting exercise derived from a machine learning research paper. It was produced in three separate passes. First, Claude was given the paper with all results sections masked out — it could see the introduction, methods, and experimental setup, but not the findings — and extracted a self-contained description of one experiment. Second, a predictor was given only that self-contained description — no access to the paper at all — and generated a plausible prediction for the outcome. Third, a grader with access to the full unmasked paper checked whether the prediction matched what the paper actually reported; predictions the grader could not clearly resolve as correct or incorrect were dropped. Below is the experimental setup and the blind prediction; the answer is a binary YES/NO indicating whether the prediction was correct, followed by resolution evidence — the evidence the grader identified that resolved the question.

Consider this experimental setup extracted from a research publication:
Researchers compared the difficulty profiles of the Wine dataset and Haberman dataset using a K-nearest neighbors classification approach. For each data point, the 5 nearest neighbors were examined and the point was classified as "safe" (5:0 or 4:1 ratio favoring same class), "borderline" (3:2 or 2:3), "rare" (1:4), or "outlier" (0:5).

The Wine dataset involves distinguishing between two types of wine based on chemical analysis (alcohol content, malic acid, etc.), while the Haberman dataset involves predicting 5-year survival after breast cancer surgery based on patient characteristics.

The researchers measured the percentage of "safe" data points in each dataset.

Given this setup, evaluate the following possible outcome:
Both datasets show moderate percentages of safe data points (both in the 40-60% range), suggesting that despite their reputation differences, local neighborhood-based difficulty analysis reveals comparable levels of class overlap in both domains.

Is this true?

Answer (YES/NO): NO